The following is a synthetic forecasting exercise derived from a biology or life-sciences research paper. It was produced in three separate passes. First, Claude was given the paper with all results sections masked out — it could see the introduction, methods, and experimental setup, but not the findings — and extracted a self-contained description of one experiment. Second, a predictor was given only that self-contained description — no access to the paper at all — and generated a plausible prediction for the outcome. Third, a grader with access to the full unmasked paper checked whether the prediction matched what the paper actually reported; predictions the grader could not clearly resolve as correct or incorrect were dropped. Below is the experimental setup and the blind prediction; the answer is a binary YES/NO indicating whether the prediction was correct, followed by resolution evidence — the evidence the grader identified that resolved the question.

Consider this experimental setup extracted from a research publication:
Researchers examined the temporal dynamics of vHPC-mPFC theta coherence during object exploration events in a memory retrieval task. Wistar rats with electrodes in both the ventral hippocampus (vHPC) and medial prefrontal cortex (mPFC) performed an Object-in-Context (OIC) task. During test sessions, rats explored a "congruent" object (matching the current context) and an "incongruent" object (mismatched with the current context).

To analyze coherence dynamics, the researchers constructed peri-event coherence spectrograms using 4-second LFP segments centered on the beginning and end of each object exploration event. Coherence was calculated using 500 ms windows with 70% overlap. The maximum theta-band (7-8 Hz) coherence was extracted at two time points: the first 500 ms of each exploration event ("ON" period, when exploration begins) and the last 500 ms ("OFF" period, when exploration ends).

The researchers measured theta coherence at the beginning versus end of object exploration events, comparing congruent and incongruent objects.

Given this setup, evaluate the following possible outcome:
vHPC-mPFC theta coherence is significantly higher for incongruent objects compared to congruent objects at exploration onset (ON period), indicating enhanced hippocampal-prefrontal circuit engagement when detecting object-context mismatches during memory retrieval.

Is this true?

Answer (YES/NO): YES